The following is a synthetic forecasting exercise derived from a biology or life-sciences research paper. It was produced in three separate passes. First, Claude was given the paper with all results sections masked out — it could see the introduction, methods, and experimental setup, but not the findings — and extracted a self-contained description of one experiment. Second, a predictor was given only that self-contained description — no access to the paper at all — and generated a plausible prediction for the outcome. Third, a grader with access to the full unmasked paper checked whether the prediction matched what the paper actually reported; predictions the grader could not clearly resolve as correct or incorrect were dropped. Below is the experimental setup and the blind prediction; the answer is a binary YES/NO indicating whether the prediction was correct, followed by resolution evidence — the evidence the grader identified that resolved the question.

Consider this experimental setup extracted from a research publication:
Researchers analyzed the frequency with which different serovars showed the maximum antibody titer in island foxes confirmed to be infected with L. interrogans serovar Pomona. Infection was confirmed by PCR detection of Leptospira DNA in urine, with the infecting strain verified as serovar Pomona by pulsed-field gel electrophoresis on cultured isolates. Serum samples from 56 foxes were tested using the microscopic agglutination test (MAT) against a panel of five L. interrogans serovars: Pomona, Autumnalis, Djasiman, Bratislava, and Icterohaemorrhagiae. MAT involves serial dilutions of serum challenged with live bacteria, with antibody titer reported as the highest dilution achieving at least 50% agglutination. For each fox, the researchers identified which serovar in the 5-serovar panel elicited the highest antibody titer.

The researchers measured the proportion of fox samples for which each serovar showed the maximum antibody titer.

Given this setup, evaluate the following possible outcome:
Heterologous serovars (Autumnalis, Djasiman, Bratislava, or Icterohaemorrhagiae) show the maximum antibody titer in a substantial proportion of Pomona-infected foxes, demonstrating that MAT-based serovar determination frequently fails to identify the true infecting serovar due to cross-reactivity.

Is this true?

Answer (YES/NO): YES